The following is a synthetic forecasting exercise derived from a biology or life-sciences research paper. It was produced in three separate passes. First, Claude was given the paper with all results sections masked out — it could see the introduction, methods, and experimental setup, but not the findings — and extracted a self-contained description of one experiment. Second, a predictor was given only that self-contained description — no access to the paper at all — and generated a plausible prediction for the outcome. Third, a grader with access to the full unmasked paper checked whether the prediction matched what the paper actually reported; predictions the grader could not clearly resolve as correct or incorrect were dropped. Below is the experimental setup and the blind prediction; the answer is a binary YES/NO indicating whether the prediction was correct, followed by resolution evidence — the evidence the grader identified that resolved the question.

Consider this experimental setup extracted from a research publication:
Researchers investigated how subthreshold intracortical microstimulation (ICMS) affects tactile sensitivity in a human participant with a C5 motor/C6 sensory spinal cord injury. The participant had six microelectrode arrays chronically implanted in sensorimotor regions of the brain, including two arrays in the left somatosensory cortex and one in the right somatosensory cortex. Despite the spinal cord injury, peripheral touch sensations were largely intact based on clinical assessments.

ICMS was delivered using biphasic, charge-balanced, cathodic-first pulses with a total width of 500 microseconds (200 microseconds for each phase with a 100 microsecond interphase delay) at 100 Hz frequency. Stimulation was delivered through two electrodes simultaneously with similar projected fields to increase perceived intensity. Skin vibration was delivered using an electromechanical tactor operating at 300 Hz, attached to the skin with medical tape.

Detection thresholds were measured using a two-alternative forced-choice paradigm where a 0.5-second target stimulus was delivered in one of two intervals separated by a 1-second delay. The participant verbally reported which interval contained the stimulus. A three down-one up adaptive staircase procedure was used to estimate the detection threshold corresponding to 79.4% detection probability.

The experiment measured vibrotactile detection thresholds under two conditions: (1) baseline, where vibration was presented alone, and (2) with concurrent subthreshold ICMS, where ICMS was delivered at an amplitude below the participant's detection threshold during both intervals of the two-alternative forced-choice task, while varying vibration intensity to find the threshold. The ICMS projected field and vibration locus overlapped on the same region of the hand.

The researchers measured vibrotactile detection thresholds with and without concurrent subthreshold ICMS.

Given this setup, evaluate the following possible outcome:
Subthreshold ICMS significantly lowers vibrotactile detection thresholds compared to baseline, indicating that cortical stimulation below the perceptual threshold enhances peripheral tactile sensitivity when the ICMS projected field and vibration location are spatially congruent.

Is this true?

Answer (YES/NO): YES